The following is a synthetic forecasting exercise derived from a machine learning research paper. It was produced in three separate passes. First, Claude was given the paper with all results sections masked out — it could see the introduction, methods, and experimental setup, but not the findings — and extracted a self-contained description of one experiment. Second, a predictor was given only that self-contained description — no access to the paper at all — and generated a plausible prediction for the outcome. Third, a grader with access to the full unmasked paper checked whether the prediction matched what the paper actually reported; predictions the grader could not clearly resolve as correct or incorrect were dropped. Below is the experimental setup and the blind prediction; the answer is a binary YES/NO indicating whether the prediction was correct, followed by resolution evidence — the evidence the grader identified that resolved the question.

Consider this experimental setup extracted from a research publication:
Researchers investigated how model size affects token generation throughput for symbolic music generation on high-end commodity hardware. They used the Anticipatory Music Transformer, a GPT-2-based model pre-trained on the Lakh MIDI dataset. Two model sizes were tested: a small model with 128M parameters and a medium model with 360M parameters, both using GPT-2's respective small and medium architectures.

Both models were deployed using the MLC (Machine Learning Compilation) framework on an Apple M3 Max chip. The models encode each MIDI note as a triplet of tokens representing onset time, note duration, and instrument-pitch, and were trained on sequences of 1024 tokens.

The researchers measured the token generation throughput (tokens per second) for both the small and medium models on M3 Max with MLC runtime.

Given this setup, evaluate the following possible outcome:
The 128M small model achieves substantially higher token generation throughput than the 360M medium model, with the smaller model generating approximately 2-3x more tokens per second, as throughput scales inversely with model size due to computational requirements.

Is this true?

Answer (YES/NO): NO